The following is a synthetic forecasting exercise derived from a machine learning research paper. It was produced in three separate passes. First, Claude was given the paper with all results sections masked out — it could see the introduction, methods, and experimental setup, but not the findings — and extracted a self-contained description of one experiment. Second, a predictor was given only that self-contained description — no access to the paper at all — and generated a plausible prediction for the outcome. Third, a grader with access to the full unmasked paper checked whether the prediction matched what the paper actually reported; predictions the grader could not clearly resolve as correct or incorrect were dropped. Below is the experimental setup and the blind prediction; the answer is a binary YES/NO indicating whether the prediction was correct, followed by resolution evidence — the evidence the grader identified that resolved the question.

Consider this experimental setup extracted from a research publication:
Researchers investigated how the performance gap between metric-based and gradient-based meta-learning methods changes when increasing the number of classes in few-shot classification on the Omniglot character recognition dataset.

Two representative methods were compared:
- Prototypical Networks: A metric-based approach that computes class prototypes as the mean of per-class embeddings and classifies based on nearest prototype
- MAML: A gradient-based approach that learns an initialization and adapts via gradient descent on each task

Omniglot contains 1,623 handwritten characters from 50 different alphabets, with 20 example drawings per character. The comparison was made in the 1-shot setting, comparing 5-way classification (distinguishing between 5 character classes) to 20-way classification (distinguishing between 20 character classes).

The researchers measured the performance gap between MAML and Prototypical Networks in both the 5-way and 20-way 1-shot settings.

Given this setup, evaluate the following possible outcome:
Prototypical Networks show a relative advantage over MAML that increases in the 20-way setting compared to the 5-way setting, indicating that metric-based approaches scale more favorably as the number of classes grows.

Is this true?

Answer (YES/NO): NO